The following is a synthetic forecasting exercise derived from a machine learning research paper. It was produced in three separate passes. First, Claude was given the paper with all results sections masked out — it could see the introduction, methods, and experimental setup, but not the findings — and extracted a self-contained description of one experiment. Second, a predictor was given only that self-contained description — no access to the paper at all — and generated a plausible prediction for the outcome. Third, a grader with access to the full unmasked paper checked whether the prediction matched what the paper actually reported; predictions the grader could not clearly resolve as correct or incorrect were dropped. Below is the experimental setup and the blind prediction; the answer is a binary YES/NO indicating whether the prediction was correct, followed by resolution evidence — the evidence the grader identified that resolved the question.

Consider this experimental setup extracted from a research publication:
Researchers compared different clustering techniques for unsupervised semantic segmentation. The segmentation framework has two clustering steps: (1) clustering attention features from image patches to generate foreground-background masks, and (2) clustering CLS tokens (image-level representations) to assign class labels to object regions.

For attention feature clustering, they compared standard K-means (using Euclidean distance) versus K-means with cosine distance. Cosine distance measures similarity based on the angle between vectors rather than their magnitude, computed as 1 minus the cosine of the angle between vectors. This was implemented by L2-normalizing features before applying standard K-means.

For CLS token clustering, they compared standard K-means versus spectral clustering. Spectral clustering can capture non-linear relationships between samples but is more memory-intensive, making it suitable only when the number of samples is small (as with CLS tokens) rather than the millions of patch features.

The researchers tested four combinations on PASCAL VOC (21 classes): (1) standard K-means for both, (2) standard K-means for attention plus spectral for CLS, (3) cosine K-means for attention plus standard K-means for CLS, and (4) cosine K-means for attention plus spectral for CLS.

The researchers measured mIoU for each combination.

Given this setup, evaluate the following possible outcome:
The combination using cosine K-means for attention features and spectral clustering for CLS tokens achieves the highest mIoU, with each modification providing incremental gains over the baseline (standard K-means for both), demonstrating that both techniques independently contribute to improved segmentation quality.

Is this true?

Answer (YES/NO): YES